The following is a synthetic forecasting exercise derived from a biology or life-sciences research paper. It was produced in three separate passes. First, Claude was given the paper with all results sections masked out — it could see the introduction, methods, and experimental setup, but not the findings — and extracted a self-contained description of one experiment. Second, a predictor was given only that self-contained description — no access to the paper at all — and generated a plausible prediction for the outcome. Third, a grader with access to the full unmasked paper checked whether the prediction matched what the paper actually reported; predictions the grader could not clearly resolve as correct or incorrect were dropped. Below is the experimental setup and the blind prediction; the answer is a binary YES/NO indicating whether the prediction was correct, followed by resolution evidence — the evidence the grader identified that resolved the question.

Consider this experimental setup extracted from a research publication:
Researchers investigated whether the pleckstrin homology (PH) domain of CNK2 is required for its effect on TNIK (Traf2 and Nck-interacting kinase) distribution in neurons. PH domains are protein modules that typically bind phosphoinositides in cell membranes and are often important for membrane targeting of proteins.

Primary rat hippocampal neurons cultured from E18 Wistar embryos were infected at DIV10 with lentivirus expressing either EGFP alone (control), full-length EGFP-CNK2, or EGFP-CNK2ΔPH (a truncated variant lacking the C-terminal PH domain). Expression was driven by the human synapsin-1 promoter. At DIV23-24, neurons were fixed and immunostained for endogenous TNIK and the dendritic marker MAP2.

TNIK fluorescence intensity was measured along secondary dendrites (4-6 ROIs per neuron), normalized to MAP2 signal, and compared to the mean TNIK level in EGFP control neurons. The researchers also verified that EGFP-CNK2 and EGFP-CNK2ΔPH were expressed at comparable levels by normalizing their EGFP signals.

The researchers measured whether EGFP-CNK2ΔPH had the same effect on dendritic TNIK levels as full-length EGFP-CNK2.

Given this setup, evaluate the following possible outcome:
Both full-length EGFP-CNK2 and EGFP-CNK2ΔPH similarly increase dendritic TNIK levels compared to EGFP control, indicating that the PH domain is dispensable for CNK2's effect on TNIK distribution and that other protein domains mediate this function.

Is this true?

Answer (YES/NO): NO